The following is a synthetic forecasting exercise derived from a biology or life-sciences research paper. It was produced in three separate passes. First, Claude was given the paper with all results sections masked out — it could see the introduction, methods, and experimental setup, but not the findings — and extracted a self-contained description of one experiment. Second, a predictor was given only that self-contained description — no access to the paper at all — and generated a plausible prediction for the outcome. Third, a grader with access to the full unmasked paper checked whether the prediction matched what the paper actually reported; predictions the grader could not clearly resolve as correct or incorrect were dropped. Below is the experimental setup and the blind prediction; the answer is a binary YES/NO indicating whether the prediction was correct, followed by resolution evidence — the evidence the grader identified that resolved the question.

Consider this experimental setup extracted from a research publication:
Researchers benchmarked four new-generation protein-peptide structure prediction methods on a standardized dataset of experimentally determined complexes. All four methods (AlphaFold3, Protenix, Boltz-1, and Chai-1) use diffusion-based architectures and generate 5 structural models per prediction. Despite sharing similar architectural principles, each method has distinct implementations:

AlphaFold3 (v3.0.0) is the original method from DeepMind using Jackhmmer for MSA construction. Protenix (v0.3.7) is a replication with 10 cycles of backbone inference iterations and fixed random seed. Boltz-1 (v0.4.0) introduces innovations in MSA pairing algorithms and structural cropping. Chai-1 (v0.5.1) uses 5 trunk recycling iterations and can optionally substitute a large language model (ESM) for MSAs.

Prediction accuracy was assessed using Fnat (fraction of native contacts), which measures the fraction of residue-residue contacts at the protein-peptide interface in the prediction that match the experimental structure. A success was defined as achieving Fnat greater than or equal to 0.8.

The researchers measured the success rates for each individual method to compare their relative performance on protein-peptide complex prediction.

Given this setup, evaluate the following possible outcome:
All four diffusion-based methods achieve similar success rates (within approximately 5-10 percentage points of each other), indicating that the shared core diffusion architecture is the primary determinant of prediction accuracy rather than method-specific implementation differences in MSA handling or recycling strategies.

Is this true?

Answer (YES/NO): NO